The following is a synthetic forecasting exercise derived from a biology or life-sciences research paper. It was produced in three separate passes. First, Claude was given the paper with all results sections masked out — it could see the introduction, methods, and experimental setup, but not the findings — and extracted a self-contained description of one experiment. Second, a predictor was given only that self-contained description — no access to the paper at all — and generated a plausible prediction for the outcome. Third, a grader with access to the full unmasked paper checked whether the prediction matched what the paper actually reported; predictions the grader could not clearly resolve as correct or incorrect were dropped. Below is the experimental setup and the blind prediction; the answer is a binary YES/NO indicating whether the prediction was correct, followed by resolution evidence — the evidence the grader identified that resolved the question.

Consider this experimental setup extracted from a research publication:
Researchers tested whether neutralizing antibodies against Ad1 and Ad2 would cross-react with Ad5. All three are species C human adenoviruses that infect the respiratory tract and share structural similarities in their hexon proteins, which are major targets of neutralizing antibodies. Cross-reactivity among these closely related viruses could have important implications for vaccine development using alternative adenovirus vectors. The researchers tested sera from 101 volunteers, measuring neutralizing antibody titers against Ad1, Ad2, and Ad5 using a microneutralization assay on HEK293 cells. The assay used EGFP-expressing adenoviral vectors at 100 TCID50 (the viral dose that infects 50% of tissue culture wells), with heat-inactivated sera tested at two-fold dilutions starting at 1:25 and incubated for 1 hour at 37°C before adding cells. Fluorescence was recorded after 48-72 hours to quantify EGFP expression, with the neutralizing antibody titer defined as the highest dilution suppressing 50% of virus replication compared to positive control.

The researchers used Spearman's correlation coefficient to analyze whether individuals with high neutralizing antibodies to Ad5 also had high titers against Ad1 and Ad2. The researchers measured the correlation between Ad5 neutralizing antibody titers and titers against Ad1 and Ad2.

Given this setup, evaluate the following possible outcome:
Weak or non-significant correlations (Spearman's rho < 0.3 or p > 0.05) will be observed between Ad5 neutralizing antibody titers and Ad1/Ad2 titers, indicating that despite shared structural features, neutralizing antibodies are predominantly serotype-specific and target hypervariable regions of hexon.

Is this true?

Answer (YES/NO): YES